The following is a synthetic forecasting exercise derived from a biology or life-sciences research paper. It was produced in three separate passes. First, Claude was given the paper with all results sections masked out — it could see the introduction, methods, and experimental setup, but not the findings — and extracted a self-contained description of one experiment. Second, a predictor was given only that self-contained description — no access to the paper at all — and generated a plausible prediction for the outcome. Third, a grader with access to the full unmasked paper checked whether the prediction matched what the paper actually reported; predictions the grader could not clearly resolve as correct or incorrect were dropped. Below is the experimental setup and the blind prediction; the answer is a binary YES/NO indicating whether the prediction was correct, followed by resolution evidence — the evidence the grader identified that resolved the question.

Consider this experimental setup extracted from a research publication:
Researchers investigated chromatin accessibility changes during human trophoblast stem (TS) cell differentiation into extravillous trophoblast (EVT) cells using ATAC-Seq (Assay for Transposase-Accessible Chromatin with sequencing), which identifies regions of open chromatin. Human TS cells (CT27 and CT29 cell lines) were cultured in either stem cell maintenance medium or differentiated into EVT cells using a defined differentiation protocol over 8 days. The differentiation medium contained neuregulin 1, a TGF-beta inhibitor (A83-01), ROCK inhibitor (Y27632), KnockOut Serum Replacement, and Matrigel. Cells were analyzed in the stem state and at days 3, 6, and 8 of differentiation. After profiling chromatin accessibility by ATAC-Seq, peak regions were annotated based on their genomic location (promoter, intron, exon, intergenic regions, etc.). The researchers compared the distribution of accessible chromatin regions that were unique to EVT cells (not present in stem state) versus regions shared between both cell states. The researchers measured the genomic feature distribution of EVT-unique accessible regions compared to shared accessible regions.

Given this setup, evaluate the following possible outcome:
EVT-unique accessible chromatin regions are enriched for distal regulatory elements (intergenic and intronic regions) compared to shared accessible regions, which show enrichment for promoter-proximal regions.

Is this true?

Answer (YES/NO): YES